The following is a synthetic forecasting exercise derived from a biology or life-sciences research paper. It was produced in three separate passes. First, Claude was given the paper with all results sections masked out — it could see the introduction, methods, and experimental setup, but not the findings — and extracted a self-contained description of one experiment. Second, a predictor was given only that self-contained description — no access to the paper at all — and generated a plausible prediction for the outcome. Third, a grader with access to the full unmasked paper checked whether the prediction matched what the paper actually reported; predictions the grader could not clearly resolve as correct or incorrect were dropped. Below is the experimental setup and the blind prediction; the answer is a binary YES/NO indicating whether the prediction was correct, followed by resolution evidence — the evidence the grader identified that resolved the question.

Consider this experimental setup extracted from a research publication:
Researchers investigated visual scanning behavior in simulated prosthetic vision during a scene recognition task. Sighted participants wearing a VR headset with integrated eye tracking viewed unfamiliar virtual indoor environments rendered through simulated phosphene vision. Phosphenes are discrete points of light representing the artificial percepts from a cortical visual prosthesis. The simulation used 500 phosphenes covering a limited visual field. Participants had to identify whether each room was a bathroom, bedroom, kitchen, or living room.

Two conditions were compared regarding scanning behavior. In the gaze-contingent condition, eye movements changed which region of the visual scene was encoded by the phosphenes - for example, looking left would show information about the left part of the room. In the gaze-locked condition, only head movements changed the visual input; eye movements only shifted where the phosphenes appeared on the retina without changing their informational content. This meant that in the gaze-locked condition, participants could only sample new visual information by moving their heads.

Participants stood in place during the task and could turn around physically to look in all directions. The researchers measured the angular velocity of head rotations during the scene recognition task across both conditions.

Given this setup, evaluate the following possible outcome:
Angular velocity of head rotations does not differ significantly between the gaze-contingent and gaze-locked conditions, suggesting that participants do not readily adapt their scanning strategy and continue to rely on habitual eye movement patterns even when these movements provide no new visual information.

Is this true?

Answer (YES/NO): NO